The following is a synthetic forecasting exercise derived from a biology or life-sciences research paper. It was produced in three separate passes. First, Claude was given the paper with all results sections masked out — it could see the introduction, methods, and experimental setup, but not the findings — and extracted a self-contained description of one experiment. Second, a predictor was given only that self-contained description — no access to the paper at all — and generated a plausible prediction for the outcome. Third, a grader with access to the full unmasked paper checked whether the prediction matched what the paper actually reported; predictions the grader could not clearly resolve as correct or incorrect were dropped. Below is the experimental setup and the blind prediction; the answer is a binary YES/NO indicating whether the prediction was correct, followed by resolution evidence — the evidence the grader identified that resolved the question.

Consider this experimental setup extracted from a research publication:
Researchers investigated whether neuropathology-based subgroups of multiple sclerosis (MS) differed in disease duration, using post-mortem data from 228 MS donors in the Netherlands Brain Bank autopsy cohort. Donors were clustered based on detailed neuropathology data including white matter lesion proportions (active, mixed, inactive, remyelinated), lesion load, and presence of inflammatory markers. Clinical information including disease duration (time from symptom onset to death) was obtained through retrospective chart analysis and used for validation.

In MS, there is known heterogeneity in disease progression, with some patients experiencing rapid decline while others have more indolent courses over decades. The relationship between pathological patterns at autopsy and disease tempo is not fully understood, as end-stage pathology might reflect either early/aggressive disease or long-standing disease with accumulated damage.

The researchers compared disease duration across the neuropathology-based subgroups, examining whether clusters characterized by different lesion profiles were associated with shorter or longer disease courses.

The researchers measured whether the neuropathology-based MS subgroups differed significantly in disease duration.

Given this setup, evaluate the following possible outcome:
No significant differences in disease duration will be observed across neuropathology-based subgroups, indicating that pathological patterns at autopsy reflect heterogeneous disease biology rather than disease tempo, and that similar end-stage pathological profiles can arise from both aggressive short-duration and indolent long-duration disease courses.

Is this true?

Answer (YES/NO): NO